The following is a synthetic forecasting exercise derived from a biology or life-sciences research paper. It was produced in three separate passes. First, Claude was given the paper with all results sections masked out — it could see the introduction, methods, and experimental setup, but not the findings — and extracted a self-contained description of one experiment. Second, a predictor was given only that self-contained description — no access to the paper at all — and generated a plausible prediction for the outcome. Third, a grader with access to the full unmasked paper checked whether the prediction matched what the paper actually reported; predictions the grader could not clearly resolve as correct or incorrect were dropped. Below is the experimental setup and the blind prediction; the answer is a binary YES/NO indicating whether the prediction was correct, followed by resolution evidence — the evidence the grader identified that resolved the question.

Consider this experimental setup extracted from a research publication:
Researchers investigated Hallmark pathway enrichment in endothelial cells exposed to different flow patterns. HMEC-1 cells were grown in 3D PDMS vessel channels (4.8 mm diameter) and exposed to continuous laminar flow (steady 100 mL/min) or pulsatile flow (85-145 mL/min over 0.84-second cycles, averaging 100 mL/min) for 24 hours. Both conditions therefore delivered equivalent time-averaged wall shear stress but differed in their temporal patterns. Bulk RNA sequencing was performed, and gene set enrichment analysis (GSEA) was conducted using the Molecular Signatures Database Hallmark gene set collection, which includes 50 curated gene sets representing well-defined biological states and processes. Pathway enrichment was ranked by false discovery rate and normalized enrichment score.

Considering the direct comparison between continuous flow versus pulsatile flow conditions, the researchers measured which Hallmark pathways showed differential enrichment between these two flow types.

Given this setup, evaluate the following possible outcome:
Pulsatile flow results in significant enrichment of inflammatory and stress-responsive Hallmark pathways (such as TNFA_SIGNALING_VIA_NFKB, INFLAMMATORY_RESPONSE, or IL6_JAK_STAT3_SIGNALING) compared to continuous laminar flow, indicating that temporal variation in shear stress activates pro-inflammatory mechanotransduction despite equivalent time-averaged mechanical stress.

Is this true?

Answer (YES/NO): NO